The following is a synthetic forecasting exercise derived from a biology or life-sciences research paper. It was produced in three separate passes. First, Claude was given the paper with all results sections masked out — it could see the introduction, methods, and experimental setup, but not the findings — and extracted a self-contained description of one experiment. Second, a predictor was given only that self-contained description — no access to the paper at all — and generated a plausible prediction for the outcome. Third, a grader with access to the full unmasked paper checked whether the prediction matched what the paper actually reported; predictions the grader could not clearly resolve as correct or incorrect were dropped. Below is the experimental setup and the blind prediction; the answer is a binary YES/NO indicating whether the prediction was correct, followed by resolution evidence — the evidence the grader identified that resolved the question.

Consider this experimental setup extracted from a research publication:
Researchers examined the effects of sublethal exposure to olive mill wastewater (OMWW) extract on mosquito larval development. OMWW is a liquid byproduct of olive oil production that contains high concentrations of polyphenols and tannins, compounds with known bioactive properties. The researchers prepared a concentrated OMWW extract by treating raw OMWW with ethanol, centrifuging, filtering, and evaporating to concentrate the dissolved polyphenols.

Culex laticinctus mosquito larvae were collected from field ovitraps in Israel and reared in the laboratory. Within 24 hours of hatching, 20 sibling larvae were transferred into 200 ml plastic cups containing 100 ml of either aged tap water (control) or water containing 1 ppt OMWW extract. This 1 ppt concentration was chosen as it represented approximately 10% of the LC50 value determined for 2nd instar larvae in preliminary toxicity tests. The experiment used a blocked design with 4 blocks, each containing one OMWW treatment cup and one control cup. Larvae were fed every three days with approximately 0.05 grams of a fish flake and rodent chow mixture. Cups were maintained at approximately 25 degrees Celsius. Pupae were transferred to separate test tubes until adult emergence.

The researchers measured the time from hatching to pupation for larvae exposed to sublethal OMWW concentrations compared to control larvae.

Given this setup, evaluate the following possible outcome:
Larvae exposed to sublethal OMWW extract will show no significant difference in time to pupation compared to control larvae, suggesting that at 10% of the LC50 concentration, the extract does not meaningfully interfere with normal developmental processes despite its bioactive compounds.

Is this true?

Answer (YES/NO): NO